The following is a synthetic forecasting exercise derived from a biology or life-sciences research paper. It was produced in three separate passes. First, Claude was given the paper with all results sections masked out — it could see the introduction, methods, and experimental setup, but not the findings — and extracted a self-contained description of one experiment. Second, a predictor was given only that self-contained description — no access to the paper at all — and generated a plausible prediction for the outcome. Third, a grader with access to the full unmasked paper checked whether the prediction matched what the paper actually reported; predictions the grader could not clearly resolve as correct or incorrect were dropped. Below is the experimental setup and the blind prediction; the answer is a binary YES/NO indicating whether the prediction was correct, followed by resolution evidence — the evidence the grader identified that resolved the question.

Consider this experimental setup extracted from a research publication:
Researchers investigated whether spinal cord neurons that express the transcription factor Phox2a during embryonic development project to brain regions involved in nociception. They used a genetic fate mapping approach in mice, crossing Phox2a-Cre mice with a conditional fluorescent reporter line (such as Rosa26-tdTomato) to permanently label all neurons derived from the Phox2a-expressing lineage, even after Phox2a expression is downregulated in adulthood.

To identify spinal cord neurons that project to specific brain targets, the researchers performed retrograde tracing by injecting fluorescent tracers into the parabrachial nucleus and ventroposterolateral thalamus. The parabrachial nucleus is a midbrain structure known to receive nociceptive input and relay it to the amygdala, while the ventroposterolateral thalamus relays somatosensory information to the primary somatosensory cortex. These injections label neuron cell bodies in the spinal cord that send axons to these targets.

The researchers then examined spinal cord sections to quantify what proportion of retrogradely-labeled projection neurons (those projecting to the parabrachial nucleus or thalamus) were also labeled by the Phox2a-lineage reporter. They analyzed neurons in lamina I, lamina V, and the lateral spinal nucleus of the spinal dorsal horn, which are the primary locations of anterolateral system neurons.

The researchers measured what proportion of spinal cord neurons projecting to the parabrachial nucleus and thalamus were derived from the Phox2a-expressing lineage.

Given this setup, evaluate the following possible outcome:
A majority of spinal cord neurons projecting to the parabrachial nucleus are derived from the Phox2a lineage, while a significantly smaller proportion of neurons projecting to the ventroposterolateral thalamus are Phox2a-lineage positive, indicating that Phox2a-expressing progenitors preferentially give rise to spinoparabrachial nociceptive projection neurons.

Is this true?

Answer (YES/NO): NO